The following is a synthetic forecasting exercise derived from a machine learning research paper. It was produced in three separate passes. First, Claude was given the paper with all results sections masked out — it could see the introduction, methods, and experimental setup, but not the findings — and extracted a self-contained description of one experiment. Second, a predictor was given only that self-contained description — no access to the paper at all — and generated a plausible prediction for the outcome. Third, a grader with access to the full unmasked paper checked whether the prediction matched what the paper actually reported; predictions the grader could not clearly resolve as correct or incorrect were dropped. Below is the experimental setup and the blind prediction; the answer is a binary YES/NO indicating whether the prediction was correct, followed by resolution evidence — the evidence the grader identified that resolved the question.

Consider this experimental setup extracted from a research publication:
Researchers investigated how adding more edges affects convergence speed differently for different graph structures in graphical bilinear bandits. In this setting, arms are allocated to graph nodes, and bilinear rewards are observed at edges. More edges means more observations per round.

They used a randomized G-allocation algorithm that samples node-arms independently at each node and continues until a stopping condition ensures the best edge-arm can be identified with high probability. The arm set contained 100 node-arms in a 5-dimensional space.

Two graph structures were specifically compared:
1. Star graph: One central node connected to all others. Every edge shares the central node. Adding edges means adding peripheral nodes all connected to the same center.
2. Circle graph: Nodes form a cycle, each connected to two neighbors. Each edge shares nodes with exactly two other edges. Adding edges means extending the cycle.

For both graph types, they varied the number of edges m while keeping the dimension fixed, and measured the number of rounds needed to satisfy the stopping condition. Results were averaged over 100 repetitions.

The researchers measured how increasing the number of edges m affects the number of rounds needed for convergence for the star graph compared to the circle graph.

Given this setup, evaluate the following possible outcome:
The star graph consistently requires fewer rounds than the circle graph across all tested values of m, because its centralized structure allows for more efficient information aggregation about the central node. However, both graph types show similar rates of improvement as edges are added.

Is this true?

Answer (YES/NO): NO